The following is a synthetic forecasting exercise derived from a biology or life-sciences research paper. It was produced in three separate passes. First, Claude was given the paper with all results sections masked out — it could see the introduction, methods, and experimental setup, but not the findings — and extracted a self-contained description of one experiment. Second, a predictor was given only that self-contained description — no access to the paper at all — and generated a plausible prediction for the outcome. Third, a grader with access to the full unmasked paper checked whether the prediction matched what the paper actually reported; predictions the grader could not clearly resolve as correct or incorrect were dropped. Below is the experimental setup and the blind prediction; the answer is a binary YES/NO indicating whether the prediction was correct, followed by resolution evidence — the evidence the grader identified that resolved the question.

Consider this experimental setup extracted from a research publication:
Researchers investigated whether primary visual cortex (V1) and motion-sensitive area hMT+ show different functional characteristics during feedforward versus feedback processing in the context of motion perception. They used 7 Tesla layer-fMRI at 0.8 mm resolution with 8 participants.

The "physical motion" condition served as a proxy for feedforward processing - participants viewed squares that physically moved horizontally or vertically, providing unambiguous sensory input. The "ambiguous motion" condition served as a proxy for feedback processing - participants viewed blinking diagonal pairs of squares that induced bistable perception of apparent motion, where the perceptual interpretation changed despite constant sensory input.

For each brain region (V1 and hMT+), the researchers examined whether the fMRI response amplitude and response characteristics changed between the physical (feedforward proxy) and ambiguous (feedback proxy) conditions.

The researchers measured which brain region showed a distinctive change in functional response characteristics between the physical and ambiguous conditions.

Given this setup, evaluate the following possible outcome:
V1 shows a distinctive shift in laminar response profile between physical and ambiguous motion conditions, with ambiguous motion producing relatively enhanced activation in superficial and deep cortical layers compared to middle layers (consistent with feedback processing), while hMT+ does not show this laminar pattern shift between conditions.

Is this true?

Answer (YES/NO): NO